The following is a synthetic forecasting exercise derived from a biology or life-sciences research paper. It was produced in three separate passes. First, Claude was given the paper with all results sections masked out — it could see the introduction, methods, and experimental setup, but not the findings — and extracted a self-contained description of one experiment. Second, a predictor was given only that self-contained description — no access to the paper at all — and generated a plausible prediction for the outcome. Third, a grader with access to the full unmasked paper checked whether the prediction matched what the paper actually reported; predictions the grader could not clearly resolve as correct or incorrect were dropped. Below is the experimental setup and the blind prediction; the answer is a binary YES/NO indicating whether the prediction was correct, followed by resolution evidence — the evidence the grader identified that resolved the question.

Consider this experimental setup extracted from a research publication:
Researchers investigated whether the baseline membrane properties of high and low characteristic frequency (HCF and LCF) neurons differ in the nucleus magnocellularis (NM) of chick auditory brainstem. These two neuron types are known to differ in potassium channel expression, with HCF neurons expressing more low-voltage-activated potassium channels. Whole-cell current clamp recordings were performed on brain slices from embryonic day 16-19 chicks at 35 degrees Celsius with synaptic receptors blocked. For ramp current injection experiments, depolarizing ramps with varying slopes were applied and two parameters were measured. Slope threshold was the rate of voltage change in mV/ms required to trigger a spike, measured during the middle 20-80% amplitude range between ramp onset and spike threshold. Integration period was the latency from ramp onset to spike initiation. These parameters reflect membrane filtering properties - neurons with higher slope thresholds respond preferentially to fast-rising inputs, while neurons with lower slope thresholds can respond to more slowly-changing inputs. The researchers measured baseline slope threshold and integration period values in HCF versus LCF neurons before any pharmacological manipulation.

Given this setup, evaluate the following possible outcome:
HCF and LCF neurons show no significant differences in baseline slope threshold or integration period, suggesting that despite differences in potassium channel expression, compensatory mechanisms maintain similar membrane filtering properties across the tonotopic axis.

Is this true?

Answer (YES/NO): NO